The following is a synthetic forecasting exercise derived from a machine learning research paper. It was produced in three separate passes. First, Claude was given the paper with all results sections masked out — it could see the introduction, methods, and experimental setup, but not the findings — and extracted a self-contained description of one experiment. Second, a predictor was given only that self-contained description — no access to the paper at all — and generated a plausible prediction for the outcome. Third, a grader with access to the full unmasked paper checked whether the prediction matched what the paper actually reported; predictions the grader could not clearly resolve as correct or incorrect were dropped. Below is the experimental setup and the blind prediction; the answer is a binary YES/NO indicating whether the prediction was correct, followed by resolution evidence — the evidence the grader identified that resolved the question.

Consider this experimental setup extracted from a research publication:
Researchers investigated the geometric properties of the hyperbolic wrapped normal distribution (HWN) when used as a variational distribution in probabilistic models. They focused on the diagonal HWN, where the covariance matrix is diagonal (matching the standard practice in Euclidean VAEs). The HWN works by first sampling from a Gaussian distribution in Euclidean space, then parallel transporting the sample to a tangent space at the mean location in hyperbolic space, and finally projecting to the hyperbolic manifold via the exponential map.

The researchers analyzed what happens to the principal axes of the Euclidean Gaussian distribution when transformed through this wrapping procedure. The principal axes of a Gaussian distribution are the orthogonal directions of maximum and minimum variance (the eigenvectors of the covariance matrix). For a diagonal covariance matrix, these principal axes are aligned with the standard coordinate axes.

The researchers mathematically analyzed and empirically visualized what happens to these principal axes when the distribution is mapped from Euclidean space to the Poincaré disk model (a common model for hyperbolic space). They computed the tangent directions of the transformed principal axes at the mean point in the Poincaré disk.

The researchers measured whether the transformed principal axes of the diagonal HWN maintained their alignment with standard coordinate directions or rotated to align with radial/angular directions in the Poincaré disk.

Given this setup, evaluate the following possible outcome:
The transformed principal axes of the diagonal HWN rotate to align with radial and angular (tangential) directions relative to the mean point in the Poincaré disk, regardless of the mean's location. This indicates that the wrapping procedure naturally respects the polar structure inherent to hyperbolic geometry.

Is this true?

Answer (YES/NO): NO